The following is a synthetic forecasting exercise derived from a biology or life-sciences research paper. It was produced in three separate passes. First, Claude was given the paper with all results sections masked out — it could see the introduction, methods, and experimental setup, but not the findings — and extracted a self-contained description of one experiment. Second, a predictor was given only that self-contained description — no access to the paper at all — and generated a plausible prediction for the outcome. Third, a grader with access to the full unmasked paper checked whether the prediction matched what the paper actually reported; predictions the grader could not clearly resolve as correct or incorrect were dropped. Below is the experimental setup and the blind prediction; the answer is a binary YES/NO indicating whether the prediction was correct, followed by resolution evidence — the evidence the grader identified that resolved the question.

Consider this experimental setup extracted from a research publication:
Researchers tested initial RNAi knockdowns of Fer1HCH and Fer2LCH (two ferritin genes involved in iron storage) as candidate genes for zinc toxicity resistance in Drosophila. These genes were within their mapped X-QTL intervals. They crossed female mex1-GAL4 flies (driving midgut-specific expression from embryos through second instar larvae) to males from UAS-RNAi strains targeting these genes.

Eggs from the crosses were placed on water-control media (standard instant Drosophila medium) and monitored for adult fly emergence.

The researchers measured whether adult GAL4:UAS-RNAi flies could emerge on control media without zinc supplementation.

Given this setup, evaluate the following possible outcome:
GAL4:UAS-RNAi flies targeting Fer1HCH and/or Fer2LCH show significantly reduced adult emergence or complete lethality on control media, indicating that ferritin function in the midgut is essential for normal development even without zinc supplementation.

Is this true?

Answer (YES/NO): YES